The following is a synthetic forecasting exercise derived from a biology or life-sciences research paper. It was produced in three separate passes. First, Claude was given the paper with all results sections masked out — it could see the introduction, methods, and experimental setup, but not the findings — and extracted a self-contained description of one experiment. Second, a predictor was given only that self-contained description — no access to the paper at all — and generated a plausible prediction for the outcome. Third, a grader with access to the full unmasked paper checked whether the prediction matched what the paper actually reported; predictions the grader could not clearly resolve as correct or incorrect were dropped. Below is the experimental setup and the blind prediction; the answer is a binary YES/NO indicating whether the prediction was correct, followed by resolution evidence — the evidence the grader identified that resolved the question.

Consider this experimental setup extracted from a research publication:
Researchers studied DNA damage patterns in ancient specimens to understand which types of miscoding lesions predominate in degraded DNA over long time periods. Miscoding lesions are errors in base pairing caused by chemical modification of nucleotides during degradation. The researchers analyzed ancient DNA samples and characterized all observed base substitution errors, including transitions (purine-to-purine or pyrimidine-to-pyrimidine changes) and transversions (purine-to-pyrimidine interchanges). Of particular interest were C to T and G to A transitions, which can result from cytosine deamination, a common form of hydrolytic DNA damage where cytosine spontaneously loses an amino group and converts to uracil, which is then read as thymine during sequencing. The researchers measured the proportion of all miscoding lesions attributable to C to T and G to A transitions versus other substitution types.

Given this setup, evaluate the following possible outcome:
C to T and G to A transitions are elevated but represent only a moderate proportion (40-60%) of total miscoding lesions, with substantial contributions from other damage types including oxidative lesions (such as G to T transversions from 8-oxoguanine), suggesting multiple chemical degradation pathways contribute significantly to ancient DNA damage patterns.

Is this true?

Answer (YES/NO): NO